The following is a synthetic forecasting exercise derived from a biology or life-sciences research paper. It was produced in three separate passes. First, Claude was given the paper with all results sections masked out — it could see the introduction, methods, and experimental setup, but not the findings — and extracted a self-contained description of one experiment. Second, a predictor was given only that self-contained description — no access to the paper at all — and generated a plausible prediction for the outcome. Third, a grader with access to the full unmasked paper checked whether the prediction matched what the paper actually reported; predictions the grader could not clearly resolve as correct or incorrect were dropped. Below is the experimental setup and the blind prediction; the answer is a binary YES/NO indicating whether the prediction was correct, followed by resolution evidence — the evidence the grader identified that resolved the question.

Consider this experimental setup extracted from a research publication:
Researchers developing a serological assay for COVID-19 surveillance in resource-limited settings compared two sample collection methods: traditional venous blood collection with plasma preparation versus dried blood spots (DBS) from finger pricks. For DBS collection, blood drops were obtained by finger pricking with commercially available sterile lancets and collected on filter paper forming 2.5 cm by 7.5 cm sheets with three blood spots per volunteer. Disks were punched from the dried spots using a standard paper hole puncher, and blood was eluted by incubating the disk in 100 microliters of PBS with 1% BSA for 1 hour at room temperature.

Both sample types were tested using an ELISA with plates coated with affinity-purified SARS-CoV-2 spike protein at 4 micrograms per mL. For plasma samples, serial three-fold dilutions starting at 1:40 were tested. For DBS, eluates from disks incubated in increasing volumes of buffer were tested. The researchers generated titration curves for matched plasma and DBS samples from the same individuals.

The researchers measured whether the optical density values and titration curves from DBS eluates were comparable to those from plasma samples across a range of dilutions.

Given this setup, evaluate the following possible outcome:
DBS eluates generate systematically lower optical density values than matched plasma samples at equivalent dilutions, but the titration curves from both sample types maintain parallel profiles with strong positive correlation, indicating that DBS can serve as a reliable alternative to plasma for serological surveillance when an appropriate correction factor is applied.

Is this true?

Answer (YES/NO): NO